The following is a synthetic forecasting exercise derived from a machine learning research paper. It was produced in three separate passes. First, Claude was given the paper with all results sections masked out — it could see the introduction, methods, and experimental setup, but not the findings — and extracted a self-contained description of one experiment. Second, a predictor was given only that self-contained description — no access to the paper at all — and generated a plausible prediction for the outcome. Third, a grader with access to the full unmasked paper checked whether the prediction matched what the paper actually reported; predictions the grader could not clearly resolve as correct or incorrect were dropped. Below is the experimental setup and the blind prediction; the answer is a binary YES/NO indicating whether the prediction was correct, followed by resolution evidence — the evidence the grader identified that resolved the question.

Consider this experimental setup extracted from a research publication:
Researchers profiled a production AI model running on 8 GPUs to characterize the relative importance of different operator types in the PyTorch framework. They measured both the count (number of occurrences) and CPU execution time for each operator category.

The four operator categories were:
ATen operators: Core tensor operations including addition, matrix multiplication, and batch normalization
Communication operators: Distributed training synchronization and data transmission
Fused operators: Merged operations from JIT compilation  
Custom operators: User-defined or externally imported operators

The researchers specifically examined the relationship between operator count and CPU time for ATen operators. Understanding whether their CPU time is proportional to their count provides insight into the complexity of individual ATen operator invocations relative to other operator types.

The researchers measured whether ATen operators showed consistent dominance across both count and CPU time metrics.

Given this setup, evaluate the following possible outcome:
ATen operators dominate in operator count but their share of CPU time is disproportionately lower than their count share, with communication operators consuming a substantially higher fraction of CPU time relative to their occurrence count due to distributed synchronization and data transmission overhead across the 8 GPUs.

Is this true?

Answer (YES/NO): NO